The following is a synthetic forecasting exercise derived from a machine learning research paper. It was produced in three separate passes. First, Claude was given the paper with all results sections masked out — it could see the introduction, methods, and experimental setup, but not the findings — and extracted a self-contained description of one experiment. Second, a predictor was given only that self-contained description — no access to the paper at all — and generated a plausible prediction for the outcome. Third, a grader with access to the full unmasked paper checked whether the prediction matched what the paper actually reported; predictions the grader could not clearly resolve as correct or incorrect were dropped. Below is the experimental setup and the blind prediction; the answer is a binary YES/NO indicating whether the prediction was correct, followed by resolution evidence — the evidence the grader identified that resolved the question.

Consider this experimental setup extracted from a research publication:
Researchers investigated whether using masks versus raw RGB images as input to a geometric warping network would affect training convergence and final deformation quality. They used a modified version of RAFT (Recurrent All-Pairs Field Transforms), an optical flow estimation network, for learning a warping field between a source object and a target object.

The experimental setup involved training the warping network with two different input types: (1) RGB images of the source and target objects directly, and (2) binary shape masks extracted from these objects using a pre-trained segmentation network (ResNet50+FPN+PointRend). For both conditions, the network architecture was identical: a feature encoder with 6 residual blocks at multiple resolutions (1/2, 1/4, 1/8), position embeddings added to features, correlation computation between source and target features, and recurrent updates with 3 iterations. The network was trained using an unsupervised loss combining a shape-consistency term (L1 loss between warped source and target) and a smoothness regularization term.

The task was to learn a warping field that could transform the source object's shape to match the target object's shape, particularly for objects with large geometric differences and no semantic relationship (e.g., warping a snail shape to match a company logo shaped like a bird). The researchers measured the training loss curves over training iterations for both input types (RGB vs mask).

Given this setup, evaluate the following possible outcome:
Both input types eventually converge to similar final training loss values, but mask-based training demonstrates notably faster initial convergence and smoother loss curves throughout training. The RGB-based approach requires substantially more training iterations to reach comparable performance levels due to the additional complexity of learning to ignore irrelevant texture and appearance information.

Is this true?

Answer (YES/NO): NO